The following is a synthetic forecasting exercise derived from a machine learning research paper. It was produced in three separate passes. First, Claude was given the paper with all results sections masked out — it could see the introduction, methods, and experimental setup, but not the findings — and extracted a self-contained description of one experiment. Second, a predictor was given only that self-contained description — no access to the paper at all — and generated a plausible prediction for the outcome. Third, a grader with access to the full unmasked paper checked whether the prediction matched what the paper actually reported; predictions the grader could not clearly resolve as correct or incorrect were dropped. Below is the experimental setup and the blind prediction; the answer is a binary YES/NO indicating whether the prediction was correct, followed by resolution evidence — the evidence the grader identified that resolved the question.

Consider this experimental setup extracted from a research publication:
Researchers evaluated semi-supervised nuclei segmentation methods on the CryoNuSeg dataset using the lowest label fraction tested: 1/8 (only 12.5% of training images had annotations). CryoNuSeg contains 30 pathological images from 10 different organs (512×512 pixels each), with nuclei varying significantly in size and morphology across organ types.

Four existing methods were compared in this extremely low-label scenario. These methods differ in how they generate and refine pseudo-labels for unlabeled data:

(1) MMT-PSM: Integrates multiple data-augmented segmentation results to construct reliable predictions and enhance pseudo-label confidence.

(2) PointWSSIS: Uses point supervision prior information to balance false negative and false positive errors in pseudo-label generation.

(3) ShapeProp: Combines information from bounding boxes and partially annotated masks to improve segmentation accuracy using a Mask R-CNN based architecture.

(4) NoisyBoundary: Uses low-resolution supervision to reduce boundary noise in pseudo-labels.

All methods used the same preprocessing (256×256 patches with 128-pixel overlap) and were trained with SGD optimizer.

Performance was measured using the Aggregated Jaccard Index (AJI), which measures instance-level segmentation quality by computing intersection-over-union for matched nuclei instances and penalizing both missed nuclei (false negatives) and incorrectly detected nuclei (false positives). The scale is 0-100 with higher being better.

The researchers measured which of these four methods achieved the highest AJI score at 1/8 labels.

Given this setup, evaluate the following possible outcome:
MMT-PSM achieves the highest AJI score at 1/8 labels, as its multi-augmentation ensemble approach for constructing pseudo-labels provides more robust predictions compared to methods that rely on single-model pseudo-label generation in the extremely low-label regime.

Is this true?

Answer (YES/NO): NO